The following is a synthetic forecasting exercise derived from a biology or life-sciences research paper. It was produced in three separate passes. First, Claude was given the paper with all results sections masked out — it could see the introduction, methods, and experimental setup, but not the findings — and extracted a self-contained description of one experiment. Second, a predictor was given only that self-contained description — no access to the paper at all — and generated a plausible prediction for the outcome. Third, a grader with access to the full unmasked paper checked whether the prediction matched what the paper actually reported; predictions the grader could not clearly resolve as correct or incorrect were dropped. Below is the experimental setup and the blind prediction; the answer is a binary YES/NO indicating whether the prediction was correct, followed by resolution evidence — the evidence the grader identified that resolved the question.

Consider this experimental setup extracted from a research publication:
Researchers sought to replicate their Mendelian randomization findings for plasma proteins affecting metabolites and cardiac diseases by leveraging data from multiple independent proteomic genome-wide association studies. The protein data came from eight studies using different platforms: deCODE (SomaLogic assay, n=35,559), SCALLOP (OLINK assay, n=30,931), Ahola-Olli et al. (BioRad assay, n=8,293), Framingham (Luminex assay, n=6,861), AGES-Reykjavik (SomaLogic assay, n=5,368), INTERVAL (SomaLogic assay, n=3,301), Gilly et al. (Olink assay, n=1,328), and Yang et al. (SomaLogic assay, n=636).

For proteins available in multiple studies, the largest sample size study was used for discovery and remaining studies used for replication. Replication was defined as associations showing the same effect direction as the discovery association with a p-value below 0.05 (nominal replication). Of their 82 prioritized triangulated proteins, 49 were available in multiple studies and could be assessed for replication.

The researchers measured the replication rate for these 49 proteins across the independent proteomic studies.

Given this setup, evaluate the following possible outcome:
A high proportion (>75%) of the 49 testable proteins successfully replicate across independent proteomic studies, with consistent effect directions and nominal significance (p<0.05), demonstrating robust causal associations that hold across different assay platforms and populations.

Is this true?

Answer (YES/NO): YES